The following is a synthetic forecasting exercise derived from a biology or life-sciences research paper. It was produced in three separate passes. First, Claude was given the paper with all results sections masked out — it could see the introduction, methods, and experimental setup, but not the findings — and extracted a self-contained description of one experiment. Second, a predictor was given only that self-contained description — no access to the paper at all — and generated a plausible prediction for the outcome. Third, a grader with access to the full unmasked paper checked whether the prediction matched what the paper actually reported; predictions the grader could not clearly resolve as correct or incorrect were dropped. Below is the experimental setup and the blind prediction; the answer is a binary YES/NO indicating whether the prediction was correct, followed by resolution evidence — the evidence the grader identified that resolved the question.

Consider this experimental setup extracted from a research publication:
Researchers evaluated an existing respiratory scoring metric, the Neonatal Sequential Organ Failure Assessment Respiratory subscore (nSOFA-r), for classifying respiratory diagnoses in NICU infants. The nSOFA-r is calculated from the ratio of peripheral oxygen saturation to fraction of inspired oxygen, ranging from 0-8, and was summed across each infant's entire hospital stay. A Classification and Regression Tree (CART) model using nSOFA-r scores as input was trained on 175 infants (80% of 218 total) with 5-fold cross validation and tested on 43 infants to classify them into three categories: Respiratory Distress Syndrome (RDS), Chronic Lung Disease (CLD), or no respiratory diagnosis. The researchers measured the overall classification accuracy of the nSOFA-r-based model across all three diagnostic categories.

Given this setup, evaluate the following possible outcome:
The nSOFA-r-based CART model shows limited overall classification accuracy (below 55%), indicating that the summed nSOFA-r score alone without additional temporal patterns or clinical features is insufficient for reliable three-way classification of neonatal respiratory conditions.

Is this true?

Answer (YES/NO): NO